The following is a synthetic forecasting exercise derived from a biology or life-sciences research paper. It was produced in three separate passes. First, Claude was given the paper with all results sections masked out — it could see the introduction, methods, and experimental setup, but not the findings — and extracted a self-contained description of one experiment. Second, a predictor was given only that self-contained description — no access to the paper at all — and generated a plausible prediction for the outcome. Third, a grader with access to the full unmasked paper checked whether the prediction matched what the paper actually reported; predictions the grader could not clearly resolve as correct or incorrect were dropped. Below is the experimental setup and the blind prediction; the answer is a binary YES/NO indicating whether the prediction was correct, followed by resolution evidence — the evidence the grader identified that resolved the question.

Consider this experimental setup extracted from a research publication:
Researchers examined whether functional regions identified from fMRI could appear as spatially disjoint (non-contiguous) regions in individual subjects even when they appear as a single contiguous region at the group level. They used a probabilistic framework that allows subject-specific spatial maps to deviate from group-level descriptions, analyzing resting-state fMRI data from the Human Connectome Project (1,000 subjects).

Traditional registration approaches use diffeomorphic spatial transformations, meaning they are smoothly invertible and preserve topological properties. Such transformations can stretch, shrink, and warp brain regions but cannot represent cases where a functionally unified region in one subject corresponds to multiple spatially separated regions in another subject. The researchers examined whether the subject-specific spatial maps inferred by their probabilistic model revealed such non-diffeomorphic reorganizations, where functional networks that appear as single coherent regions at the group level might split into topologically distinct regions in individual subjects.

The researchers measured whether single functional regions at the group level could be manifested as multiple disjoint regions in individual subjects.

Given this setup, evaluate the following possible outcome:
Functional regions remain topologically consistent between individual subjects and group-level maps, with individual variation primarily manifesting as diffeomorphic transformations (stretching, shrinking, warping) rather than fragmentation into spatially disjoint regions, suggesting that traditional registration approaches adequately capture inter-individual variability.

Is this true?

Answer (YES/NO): NO